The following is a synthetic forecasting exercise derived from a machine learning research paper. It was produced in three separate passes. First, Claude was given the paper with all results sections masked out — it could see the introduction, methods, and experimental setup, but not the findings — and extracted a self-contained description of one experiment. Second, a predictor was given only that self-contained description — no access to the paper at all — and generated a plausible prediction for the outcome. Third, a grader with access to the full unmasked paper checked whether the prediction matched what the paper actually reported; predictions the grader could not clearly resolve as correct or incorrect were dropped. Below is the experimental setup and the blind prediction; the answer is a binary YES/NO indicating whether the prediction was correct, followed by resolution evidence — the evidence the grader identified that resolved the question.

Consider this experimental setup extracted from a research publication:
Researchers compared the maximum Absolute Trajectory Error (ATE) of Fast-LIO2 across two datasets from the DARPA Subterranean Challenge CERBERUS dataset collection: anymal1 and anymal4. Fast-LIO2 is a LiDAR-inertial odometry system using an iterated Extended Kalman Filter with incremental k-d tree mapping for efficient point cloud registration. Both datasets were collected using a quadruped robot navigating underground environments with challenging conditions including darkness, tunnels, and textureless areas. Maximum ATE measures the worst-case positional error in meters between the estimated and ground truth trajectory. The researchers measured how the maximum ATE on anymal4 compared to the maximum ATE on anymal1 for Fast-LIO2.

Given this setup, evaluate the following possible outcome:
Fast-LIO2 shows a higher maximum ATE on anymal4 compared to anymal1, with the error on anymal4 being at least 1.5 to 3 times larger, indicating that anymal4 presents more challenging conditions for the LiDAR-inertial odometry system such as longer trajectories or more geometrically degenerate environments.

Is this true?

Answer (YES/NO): NO